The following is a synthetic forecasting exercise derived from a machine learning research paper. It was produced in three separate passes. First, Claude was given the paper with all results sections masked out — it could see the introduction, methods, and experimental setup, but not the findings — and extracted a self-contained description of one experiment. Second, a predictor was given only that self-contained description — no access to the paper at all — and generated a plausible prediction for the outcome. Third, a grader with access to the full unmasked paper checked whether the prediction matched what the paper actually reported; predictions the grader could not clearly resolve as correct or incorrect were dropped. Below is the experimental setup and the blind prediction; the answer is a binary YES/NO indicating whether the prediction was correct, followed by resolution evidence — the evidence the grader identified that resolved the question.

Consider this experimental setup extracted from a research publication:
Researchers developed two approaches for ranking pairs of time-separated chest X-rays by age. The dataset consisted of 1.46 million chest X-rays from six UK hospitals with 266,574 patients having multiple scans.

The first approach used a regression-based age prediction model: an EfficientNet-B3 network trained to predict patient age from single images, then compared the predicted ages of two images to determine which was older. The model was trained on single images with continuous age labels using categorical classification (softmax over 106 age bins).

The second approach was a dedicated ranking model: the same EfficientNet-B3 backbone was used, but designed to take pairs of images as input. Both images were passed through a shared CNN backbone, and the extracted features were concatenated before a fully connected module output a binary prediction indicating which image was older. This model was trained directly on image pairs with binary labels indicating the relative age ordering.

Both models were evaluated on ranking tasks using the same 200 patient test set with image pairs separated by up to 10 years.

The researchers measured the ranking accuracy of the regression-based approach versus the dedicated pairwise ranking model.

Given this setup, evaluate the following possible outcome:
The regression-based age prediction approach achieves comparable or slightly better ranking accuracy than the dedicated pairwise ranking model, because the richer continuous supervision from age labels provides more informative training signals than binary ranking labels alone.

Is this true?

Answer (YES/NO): NO